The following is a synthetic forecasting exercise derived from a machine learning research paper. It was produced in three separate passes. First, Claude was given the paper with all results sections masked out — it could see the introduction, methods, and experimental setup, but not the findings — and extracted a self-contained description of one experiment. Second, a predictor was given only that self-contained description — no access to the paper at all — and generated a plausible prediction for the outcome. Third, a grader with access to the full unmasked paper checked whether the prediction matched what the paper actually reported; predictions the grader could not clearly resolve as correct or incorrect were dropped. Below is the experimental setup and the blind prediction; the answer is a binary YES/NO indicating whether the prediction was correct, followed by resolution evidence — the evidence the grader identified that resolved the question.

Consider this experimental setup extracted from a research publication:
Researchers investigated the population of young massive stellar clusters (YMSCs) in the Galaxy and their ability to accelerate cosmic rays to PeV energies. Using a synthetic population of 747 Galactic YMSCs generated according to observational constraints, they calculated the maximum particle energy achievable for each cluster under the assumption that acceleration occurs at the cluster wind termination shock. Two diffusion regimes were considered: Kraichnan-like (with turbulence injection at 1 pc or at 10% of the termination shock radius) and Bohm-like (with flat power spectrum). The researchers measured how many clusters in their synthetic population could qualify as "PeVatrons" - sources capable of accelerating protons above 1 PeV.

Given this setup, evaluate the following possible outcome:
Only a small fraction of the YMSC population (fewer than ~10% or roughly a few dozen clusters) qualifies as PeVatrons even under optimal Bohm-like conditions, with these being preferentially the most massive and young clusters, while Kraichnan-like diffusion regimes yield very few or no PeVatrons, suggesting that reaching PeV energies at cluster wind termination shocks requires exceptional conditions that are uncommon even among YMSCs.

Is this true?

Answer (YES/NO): NO